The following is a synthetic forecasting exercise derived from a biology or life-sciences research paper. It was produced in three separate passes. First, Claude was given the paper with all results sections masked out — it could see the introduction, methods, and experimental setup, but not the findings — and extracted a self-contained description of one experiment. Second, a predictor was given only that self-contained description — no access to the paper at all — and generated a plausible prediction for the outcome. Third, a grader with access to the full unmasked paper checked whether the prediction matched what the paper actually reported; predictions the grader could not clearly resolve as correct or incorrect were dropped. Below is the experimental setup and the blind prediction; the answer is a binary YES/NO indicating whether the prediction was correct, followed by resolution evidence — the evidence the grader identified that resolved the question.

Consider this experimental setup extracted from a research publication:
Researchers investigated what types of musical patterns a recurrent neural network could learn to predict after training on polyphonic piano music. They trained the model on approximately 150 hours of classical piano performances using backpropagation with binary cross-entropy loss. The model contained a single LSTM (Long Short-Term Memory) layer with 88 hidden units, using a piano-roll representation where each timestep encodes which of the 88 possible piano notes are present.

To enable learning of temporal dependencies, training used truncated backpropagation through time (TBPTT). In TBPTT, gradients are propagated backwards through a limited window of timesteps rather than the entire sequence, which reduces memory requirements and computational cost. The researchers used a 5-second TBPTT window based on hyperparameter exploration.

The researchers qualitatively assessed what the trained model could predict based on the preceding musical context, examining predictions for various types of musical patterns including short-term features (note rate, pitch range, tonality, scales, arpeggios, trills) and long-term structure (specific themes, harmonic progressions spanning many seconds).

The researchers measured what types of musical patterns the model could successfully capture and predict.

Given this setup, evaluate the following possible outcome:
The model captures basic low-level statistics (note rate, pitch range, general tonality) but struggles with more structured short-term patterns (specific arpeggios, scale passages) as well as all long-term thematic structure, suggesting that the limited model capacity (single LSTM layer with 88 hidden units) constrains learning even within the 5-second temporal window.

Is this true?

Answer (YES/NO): NO